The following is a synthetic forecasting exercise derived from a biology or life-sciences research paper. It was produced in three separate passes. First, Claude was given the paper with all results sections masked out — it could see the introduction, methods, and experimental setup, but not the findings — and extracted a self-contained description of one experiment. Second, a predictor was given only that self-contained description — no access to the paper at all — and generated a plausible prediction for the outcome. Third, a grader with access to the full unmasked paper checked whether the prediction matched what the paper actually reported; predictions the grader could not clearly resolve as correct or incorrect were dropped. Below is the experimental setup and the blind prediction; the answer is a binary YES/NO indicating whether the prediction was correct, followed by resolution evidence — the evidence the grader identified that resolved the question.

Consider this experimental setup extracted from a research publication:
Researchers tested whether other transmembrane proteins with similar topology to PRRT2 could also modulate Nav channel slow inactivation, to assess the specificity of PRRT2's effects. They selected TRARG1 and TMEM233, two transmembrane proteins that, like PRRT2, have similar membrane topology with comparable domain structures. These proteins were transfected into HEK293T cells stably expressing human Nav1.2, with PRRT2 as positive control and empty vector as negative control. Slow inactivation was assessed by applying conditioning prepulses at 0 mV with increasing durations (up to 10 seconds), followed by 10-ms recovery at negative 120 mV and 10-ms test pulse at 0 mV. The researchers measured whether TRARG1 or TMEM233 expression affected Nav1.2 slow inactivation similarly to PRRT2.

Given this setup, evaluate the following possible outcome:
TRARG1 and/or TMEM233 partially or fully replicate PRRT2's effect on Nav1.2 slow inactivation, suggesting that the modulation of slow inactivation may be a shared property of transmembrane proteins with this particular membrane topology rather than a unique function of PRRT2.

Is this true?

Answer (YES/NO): YES